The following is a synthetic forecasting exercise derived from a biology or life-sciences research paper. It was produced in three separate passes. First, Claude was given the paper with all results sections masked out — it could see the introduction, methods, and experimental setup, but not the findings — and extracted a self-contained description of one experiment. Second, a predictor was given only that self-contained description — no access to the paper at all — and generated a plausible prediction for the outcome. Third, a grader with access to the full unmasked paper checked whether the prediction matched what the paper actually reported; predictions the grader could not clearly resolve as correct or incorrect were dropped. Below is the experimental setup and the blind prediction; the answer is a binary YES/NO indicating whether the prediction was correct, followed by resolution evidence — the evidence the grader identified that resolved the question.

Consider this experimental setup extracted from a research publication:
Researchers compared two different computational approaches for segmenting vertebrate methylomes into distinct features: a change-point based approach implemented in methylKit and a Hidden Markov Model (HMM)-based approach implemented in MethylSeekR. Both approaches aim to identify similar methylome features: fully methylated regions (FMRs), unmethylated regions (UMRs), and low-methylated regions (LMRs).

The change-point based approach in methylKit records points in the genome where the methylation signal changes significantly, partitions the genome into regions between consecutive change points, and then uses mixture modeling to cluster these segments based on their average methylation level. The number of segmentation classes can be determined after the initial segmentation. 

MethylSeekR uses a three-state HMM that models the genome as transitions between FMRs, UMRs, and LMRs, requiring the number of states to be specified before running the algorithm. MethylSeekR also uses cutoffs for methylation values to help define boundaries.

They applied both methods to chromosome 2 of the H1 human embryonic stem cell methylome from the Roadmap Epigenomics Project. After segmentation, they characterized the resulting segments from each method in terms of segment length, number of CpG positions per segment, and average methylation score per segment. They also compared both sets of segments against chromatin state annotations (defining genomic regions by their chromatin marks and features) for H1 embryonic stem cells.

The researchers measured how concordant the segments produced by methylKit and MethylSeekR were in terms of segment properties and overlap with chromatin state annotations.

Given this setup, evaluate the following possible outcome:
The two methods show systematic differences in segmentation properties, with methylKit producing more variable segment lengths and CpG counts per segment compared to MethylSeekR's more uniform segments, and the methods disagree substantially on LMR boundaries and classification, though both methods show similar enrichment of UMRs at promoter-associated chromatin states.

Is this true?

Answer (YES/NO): NO